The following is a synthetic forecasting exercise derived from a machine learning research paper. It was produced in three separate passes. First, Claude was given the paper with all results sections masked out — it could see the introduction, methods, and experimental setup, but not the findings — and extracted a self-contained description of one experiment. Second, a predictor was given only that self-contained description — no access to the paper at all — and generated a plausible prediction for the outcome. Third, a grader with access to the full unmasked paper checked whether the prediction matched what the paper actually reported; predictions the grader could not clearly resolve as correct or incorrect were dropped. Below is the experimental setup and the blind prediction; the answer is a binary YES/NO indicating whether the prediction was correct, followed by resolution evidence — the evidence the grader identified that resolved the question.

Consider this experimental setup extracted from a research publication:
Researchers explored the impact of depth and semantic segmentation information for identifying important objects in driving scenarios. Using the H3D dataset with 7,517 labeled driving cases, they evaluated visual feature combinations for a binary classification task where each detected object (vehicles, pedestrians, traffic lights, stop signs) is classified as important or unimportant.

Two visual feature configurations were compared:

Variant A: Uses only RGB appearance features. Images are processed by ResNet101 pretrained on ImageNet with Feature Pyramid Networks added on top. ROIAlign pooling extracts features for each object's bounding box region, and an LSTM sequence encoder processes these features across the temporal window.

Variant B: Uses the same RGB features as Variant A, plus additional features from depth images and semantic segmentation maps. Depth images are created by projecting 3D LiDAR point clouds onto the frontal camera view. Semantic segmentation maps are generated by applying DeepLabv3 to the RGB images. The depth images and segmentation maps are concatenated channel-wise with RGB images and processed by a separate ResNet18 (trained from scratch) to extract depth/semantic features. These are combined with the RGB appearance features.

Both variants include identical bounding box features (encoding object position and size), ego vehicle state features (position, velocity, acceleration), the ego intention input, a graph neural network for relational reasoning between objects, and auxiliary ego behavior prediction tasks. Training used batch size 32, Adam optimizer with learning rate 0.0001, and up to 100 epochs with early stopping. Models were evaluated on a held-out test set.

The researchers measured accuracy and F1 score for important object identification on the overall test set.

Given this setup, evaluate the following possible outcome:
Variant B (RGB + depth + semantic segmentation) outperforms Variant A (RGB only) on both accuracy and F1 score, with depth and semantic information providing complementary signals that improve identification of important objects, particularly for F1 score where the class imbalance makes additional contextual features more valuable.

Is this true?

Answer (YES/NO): NO